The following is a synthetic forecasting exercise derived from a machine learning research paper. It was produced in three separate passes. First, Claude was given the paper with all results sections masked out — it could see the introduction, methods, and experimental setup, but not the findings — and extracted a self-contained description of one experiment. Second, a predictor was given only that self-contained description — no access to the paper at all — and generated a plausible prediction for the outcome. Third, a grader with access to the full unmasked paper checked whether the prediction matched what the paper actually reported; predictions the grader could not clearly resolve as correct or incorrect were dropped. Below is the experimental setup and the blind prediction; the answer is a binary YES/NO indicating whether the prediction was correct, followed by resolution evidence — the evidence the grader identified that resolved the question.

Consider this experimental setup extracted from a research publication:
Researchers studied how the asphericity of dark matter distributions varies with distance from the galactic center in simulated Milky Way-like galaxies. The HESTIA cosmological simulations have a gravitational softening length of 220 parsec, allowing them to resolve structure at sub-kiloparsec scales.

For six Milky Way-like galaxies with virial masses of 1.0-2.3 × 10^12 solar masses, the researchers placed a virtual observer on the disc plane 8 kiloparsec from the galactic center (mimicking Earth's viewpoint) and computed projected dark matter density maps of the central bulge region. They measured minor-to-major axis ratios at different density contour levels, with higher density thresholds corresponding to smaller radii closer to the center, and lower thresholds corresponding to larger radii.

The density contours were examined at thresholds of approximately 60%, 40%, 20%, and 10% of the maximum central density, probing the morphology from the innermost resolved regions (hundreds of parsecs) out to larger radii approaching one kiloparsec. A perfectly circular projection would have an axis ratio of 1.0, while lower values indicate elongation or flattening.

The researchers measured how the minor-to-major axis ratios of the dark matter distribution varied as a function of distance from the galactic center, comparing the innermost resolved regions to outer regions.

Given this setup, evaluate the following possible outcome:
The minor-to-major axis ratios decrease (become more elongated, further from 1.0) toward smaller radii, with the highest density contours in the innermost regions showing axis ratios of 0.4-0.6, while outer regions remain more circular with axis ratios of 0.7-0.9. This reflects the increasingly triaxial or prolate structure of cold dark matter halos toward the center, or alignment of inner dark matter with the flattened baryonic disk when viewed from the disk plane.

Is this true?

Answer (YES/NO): NO